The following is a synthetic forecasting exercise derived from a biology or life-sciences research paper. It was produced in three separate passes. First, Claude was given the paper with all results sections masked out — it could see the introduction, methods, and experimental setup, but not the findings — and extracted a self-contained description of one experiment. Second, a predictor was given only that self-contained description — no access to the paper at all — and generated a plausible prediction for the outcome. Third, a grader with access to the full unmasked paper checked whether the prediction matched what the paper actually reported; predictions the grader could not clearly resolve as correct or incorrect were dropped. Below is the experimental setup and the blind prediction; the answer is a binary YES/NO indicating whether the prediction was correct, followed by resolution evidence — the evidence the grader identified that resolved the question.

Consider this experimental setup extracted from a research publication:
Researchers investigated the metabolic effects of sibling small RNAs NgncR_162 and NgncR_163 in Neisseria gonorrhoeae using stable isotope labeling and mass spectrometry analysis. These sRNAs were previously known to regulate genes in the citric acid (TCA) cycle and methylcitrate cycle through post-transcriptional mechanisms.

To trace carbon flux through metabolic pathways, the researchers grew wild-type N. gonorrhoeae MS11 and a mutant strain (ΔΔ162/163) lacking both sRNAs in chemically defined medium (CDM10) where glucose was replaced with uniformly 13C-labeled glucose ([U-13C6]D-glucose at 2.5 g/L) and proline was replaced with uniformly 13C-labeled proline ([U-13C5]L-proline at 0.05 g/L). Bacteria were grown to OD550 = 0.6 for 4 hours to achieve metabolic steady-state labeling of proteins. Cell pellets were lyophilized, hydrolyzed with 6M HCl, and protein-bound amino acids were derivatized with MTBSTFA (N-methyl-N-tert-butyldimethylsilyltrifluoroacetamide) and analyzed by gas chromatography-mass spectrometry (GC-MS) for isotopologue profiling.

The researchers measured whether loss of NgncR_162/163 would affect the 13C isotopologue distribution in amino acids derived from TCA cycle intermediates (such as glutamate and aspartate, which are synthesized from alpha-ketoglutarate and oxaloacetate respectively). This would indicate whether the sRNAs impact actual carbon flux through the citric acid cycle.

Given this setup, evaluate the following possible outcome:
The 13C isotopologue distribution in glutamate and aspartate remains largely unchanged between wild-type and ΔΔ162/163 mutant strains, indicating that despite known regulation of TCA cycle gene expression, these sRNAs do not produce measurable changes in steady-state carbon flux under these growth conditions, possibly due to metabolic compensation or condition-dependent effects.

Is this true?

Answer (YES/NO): NO